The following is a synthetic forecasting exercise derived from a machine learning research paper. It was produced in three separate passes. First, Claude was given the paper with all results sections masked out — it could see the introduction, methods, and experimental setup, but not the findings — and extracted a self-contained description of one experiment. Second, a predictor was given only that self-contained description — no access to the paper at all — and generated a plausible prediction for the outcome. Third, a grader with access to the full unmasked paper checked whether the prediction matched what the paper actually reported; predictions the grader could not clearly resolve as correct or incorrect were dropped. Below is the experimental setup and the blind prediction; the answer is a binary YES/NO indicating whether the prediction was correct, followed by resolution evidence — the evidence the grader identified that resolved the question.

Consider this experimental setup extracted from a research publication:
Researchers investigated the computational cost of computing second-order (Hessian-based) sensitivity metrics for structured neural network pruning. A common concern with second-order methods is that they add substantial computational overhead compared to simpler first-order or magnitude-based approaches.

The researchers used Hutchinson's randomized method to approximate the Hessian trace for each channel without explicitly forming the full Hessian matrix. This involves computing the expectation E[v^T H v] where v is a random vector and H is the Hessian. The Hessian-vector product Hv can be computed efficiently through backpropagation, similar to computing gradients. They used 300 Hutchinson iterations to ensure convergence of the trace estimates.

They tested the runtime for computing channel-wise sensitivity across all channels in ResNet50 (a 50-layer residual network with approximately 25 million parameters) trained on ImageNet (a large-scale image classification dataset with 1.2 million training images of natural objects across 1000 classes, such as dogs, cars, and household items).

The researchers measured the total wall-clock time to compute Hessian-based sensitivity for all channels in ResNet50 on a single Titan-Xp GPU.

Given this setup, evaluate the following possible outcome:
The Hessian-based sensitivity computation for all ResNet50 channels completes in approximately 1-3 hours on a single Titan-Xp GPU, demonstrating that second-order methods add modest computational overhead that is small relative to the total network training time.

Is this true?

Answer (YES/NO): NO